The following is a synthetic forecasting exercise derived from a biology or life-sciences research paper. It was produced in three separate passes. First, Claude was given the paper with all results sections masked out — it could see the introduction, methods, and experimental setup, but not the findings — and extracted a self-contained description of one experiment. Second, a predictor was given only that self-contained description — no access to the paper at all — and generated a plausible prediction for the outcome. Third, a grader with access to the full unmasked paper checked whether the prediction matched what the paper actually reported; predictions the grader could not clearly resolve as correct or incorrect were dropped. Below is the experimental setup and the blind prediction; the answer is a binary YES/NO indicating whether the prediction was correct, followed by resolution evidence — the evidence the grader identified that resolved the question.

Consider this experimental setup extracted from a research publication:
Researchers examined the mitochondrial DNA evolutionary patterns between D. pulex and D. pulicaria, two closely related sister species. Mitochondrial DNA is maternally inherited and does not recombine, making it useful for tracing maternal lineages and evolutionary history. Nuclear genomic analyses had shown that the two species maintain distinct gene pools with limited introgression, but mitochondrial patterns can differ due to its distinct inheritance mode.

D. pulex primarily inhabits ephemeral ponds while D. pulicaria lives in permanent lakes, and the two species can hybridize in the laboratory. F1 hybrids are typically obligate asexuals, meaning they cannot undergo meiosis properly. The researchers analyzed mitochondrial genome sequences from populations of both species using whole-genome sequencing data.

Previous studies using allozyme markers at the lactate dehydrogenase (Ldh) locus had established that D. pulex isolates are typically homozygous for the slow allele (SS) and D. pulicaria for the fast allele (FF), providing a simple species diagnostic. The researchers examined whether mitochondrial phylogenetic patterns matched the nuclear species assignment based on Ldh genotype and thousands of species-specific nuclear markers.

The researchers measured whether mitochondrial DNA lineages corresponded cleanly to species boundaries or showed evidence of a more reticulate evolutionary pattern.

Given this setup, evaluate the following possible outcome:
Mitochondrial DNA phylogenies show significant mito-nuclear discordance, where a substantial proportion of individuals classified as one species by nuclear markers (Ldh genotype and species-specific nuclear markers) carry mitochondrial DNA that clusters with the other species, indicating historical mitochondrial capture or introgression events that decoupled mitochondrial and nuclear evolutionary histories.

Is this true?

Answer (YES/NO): YES